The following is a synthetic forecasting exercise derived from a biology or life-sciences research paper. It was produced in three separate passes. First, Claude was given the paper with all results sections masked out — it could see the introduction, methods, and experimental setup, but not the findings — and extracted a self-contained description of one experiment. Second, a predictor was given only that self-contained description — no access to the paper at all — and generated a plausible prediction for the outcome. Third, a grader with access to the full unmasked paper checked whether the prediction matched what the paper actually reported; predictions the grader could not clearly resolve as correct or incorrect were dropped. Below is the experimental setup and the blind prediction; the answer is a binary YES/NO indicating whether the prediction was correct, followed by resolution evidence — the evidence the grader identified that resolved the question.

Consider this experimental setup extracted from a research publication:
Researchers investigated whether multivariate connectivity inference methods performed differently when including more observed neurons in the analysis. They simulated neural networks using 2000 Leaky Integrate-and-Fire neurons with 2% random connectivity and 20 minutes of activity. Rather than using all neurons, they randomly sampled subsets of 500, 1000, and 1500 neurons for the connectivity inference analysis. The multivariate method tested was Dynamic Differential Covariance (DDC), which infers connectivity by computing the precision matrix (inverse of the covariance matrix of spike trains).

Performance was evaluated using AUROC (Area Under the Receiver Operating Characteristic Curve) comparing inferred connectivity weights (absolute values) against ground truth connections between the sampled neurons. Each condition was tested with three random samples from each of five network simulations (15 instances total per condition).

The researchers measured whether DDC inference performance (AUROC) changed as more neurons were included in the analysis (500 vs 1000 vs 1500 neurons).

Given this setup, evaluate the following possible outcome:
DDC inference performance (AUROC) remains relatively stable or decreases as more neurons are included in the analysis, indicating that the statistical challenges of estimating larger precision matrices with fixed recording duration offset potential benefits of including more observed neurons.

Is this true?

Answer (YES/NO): NO